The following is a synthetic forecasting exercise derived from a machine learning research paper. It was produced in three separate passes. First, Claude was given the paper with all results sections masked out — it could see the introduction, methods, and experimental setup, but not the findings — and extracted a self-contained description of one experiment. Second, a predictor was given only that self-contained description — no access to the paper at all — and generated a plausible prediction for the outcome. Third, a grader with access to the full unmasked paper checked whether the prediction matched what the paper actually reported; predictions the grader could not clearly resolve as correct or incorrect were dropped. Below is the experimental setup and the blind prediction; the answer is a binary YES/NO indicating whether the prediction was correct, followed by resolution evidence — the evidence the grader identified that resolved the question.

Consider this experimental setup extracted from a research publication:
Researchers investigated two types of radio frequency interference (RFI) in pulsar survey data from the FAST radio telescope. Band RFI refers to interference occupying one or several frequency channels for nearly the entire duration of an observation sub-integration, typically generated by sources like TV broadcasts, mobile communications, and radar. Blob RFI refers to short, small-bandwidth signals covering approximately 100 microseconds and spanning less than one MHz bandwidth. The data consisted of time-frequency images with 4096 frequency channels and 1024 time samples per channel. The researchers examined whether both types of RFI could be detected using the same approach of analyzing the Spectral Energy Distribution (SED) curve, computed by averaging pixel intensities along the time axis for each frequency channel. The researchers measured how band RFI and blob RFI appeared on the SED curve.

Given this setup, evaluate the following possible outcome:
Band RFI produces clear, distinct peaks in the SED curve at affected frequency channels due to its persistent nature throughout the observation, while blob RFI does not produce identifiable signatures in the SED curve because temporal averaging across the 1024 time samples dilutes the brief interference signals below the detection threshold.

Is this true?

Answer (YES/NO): YES